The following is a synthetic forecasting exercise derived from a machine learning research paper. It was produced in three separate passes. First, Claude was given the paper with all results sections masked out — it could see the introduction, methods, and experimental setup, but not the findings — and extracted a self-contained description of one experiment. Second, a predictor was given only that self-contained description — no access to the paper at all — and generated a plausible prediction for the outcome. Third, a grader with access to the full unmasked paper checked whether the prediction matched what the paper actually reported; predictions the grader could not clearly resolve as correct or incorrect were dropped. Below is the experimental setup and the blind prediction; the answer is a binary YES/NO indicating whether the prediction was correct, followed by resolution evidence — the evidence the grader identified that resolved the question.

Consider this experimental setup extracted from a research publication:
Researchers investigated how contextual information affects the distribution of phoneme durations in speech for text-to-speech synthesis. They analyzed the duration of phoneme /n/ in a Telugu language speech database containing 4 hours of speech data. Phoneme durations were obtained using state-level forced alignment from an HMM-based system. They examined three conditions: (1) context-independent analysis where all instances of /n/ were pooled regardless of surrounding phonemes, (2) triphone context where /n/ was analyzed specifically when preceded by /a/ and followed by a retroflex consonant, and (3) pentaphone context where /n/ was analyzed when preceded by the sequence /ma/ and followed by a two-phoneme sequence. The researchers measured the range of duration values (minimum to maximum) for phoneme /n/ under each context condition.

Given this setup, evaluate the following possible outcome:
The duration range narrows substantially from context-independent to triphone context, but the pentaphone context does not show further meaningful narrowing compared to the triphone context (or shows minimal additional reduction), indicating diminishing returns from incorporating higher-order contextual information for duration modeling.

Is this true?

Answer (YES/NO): NO